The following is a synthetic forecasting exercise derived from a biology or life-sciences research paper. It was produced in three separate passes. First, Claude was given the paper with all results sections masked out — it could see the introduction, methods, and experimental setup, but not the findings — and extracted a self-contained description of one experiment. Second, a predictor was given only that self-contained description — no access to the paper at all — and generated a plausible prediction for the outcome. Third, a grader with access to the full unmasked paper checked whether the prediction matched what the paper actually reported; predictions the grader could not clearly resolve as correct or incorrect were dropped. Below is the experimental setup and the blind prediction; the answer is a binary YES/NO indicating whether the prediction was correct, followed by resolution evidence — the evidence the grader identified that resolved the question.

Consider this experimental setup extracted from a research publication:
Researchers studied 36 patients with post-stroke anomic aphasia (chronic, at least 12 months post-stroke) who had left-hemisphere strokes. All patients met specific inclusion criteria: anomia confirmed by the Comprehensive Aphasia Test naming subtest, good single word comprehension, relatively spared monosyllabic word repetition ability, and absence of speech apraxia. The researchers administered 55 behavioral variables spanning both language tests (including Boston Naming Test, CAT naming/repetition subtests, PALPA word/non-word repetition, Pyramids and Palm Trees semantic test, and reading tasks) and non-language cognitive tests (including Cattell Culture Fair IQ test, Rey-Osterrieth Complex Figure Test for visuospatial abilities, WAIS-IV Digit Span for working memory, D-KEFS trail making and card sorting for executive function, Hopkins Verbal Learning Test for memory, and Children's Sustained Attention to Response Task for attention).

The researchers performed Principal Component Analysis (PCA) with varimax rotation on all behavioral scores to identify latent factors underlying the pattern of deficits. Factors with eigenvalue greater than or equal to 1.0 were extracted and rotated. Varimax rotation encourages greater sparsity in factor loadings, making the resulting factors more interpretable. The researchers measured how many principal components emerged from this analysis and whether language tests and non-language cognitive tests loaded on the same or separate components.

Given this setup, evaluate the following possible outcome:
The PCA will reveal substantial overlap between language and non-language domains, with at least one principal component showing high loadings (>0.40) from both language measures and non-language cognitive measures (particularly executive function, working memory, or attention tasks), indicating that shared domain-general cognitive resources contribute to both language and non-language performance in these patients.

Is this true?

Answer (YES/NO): NO